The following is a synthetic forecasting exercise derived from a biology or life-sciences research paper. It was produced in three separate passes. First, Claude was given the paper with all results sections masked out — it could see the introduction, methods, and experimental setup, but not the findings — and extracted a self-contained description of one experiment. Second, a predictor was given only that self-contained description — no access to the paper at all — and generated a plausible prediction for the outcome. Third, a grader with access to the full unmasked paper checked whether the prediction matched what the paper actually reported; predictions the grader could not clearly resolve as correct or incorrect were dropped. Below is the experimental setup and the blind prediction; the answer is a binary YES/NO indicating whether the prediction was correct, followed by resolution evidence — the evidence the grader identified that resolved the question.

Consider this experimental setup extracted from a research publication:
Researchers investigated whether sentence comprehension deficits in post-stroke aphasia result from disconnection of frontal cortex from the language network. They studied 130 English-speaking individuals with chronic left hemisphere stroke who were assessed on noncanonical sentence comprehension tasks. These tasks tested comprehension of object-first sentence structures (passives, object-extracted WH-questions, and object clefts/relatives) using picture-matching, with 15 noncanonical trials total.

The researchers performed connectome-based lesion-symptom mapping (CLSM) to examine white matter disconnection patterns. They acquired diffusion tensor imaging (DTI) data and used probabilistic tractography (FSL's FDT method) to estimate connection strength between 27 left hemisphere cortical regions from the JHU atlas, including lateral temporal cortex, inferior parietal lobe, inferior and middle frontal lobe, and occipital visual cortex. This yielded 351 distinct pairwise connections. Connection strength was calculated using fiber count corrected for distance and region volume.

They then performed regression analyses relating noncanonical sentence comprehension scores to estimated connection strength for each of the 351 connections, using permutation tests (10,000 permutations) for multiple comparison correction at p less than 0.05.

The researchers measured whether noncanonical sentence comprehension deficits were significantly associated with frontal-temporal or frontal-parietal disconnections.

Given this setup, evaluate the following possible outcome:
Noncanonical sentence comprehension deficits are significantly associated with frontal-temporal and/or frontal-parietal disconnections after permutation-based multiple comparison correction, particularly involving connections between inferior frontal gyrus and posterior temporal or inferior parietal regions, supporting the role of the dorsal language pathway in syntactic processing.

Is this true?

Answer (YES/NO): NO